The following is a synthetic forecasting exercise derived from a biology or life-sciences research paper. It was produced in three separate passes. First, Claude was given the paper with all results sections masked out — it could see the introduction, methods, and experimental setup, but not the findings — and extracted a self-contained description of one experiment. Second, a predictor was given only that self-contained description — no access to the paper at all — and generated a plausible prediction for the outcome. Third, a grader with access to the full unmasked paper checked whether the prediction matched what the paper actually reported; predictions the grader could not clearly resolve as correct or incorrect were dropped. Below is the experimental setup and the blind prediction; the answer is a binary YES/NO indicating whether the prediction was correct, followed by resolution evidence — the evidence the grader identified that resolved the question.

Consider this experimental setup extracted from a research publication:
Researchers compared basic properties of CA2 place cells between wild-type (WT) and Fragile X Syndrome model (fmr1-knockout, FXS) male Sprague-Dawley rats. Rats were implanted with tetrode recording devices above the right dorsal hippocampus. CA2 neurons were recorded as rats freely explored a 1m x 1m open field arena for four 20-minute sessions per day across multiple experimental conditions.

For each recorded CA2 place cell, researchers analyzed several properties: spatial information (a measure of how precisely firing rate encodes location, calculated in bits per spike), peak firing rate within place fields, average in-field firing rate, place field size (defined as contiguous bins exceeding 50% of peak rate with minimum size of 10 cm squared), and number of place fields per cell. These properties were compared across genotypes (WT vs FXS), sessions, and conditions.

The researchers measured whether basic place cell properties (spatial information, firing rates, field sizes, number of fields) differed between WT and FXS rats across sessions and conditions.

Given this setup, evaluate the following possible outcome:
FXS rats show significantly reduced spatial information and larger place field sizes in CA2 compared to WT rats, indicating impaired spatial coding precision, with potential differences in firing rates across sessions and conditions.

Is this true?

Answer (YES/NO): NO